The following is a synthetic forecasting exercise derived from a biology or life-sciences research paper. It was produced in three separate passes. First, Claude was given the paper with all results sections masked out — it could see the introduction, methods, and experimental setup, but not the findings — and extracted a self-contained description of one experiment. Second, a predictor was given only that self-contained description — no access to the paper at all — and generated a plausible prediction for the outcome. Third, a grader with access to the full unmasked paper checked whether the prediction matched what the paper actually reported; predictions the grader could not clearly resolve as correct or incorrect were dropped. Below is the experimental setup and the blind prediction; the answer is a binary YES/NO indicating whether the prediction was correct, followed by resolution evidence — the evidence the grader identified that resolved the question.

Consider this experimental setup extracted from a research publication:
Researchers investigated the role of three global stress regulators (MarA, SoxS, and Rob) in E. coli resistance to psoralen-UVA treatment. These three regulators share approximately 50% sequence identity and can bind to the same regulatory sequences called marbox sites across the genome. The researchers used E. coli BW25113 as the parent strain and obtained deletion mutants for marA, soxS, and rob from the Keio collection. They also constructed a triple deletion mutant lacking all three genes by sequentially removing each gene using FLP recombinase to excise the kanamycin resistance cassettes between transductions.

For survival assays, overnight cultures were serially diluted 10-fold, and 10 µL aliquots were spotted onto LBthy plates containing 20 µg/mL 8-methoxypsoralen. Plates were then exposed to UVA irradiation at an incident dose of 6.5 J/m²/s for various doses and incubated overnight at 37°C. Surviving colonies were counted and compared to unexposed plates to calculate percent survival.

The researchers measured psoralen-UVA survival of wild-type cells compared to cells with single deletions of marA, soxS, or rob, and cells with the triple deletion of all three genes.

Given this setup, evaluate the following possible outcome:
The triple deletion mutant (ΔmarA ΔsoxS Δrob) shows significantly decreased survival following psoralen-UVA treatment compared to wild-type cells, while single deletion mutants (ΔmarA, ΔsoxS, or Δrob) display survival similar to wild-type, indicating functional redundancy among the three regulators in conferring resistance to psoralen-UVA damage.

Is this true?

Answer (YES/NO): NO